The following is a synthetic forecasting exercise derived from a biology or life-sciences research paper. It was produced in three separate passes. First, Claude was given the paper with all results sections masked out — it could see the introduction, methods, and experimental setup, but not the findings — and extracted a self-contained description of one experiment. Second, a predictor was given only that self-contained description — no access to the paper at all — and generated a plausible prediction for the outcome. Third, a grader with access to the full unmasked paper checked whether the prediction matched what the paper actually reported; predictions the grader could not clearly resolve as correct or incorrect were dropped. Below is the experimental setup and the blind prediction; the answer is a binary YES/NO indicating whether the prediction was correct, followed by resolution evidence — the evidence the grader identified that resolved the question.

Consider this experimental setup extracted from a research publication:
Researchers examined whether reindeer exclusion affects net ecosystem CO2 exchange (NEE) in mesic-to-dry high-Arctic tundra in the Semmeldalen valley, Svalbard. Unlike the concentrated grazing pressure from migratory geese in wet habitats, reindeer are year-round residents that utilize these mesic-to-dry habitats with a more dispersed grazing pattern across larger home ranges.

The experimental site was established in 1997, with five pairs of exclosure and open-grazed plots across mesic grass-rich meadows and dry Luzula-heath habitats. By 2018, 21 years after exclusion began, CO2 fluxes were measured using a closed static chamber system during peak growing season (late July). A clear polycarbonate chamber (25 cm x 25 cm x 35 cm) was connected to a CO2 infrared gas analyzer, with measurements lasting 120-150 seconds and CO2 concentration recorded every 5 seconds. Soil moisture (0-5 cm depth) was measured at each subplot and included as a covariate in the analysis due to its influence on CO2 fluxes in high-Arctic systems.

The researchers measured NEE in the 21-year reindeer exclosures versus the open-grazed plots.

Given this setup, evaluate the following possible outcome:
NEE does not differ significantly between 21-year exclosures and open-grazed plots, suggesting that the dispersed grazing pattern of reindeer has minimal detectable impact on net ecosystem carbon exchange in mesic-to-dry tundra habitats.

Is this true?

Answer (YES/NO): YES